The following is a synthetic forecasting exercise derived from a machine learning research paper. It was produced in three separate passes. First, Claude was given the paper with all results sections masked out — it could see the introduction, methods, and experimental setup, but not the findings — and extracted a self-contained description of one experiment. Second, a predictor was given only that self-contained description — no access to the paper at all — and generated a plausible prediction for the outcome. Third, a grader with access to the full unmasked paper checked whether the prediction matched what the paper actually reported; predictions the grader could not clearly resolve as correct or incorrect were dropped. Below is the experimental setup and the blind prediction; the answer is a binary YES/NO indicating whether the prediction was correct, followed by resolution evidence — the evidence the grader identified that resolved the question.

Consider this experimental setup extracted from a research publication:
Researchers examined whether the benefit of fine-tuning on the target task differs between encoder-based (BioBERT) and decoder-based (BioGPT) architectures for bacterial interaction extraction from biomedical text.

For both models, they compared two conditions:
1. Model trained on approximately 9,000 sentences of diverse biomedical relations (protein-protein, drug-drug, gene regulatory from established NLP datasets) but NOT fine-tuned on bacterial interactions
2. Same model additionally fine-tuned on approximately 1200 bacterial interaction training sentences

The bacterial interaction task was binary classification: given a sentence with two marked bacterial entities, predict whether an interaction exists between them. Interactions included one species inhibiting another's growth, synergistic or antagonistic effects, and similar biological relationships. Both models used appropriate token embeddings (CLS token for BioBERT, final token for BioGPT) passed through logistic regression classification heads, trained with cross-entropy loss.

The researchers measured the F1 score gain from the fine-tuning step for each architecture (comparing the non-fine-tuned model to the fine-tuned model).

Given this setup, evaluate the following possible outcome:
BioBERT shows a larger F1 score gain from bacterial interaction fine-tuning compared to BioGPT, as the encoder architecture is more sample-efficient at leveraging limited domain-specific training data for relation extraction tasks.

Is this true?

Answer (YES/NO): NO